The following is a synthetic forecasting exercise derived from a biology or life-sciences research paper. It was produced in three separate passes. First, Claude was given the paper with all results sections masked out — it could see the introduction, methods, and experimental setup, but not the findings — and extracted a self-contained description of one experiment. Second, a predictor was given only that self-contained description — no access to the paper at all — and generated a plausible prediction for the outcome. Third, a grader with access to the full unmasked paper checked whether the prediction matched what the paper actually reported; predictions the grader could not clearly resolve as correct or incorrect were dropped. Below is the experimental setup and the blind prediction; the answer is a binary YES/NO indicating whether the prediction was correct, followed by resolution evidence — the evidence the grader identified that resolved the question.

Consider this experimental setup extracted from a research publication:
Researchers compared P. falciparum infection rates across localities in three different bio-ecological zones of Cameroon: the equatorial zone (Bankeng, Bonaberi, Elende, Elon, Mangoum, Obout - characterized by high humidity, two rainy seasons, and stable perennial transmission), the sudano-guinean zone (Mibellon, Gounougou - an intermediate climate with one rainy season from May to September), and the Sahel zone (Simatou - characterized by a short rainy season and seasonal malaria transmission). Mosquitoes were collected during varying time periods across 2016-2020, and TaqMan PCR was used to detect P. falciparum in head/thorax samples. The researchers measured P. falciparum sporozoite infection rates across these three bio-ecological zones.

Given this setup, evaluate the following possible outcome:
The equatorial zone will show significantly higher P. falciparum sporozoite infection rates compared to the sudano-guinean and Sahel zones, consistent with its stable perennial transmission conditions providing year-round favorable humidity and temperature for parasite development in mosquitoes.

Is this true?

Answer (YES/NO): NO